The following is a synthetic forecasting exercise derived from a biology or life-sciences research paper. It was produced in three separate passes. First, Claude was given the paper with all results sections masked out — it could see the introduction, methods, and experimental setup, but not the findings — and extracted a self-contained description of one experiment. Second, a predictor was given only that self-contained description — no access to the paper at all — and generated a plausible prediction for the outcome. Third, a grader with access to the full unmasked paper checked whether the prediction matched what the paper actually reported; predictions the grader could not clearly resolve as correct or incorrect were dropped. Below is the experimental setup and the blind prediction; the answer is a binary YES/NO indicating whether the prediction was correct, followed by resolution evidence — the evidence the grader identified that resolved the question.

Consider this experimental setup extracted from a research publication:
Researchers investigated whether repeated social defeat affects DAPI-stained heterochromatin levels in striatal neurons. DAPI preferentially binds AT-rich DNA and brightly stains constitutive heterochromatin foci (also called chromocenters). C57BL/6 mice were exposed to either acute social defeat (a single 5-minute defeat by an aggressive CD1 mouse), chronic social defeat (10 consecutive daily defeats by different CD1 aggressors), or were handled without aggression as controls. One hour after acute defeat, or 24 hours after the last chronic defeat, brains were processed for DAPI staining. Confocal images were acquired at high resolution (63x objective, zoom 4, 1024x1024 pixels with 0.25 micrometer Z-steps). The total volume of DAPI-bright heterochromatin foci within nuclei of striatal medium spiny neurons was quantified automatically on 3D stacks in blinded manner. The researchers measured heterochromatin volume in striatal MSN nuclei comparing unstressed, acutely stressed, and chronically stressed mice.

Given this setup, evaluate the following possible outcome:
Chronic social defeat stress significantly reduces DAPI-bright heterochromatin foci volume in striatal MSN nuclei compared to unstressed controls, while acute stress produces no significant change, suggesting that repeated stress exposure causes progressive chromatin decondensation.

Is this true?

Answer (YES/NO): NO